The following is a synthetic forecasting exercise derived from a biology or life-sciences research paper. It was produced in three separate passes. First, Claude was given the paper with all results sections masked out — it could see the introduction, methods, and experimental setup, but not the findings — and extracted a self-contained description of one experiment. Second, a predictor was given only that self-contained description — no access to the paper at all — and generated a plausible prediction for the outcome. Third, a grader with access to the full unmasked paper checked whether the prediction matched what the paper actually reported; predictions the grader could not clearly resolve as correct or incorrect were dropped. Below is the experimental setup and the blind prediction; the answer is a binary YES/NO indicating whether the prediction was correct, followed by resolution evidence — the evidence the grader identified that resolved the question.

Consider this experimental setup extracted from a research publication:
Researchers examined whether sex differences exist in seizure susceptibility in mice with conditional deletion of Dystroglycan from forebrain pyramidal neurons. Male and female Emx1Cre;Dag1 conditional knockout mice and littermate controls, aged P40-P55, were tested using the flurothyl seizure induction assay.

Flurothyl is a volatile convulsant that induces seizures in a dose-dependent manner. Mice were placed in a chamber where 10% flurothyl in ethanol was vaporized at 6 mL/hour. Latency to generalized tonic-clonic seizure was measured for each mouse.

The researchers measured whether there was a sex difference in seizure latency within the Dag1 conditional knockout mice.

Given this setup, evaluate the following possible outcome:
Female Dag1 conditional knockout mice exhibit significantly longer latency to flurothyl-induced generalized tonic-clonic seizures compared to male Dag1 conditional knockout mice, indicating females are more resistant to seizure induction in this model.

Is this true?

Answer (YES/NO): NO